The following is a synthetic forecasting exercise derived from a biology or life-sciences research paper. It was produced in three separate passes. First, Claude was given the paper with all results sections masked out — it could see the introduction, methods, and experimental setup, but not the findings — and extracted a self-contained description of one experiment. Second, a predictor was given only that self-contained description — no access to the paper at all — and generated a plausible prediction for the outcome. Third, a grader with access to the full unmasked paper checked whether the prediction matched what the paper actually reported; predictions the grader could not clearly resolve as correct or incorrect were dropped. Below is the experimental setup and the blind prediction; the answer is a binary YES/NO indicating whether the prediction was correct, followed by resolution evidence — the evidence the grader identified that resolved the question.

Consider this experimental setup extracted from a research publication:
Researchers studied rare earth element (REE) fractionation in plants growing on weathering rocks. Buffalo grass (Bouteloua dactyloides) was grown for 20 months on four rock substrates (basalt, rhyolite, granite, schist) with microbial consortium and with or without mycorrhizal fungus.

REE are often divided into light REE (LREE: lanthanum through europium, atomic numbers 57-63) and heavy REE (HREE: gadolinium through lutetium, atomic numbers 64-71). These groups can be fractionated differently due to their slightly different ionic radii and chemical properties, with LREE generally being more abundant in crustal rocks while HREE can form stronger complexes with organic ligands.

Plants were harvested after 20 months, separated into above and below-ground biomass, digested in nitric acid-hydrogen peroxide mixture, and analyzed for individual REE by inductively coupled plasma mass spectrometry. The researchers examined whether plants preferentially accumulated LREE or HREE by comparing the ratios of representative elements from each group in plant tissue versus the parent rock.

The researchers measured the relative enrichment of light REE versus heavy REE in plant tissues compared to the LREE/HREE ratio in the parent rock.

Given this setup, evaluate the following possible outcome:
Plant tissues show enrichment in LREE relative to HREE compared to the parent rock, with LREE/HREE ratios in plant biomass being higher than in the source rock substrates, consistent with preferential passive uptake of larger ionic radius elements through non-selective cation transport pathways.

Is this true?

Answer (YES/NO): NO